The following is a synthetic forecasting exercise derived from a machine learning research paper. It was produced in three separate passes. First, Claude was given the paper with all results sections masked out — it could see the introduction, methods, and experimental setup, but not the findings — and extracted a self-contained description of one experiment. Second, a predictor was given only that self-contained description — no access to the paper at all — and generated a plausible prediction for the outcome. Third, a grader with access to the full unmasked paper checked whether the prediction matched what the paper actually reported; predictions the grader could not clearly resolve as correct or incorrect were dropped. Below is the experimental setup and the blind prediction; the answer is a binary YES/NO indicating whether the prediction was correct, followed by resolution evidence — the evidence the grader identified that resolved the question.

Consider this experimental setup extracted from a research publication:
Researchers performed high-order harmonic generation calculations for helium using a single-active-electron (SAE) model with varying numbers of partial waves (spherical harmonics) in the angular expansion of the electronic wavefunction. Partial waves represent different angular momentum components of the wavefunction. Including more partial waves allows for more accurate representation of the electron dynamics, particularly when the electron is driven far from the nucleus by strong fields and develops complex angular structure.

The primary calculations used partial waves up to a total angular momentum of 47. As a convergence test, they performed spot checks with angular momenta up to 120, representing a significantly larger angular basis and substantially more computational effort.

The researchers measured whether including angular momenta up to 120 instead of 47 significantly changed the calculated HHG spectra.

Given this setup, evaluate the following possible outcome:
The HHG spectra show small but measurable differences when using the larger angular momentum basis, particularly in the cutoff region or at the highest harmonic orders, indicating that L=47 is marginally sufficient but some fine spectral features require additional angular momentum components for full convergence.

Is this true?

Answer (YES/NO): NO